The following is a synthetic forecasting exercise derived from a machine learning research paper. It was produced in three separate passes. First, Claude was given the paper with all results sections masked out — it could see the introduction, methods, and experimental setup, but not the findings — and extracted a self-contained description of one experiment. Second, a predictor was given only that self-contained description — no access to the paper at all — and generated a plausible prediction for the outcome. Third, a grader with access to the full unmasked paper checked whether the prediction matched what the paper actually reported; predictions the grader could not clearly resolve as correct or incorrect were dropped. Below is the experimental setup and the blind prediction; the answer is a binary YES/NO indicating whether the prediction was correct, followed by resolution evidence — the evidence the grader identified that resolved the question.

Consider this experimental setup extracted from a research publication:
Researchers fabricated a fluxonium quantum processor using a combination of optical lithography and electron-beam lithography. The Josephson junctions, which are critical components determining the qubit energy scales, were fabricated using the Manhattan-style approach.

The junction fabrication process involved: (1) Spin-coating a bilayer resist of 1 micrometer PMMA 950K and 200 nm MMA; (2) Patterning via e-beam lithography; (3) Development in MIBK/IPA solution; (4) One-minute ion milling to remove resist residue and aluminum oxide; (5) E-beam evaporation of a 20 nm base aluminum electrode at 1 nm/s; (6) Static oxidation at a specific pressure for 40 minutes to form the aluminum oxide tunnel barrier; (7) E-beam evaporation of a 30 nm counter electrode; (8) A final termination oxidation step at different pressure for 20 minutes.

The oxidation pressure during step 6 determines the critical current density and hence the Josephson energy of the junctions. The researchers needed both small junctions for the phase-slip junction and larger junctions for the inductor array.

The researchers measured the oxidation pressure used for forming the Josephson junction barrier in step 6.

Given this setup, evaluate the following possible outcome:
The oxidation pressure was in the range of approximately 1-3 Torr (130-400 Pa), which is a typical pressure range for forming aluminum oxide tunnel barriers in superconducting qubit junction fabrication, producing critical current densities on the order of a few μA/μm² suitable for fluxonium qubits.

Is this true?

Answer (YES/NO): NO